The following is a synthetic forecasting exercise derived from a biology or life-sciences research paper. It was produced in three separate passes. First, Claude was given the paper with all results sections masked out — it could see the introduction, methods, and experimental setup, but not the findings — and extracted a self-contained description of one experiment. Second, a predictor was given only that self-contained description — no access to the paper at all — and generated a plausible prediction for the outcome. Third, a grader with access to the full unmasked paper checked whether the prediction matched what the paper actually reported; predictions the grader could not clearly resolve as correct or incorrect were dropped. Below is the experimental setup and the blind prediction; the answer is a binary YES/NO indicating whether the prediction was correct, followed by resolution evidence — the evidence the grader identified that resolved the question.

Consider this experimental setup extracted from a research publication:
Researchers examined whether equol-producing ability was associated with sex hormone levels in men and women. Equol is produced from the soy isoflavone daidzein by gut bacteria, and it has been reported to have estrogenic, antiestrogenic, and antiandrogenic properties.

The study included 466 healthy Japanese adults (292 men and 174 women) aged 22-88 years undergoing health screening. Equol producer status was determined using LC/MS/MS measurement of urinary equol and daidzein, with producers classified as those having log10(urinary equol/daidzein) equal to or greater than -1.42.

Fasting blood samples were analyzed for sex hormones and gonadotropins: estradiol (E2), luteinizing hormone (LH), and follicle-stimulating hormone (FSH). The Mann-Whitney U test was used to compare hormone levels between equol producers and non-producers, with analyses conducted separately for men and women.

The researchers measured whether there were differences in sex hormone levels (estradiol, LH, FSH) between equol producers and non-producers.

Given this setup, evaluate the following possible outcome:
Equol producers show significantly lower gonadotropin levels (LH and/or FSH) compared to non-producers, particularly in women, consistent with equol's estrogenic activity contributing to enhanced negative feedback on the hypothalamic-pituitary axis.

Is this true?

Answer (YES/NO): NO